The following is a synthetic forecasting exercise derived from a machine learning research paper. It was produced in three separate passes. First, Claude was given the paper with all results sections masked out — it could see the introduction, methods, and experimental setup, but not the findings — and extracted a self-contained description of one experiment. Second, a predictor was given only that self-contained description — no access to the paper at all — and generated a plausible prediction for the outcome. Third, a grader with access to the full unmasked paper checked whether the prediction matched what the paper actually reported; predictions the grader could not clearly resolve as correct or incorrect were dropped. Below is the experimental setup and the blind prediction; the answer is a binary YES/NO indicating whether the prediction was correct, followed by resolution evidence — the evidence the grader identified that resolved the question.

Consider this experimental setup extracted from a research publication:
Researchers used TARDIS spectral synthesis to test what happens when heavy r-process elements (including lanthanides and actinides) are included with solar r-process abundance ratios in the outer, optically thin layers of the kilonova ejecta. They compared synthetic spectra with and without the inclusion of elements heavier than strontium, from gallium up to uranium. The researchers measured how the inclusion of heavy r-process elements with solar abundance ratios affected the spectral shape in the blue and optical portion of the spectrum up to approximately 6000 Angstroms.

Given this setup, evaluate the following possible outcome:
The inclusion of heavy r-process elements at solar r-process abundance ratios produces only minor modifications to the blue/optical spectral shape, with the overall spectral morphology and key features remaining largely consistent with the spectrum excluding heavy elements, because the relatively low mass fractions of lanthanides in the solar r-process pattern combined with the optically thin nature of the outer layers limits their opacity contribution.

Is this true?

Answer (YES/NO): NO